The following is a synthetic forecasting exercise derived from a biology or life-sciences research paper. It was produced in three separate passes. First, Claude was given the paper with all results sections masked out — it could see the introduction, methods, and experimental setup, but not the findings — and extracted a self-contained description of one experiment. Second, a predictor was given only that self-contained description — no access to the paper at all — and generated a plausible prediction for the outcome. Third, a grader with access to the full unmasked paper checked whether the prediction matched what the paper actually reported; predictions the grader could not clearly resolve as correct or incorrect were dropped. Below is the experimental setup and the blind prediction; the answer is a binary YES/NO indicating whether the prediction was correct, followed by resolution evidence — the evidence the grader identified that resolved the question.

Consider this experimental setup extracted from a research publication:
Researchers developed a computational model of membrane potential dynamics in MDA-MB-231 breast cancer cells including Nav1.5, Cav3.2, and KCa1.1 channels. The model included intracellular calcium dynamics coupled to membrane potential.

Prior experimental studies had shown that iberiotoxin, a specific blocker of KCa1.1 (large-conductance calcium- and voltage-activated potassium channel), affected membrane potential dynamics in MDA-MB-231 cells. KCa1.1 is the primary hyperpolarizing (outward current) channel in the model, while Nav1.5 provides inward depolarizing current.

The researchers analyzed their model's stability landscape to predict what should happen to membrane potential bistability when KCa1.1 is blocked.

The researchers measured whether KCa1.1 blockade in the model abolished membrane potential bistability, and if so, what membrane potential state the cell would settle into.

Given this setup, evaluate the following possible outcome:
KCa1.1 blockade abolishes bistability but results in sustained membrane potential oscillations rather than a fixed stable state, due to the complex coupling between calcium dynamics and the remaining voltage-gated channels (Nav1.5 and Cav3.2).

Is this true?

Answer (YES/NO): NO